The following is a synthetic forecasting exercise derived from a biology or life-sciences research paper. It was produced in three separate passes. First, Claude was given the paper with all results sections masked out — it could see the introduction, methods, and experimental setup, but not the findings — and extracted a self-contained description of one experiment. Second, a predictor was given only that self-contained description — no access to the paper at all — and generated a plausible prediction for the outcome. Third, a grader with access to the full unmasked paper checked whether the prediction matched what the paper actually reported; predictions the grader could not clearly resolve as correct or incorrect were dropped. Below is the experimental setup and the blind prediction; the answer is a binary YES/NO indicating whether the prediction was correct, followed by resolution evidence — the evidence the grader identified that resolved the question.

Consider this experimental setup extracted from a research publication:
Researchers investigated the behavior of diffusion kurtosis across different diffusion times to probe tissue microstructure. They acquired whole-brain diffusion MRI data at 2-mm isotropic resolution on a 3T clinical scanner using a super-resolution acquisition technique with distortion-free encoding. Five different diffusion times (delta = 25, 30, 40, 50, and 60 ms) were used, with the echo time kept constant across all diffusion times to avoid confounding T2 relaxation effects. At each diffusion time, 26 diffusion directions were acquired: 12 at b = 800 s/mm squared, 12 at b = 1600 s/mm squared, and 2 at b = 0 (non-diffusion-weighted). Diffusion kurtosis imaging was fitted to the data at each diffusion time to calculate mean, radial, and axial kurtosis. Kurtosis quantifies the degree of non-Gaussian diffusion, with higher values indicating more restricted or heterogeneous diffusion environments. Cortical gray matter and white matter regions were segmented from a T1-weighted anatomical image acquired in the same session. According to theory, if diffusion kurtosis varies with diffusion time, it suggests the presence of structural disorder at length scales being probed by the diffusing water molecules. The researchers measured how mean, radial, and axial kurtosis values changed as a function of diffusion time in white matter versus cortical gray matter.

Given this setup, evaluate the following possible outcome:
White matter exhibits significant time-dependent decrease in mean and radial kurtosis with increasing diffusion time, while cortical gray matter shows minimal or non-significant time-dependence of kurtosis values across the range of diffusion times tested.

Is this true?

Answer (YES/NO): NO